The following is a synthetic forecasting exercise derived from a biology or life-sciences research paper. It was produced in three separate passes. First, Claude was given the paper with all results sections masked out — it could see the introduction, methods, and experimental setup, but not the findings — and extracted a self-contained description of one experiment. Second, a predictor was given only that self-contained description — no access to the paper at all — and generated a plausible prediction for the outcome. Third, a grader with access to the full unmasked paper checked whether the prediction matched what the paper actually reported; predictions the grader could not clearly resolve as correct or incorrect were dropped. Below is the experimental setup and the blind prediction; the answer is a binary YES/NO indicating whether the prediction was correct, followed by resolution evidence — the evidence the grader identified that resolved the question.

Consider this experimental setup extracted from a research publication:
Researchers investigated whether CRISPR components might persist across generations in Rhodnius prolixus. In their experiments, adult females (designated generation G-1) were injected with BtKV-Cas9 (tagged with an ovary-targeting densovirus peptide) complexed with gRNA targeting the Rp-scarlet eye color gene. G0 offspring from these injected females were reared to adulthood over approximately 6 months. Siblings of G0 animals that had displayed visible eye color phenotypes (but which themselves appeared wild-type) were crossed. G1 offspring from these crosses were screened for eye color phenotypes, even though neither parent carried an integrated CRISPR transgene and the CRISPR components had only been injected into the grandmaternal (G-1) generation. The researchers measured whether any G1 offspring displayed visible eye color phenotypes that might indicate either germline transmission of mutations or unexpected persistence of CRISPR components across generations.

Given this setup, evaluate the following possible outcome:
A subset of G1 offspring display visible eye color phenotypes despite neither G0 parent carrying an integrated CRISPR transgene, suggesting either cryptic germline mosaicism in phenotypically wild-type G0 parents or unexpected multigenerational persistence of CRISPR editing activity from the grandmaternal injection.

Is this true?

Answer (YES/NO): YES